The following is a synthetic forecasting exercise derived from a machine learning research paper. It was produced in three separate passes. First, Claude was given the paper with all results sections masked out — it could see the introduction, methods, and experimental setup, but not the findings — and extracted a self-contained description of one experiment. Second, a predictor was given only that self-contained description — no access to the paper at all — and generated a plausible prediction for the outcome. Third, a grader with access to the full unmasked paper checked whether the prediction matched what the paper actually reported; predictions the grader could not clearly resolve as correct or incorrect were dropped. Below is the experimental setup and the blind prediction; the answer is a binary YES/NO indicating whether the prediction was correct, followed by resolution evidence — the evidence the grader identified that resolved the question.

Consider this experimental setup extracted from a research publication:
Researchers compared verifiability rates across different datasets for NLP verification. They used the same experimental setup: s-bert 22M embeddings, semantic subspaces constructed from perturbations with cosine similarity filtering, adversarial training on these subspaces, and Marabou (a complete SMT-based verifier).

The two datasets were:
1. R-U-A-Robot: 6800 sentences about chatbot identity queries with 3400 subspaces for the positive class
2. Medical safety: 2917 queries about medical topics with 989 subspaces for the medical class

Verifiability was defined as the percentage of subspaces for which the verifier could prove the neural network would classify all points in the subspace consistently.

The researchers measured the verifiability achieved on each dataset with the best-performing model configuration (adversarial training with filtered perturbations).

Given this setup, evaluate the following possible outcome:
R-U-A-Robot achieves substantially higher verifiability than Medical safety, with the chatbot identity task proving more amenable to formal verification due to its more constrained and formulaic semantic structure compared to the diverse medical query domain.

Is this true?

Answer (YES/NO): NO